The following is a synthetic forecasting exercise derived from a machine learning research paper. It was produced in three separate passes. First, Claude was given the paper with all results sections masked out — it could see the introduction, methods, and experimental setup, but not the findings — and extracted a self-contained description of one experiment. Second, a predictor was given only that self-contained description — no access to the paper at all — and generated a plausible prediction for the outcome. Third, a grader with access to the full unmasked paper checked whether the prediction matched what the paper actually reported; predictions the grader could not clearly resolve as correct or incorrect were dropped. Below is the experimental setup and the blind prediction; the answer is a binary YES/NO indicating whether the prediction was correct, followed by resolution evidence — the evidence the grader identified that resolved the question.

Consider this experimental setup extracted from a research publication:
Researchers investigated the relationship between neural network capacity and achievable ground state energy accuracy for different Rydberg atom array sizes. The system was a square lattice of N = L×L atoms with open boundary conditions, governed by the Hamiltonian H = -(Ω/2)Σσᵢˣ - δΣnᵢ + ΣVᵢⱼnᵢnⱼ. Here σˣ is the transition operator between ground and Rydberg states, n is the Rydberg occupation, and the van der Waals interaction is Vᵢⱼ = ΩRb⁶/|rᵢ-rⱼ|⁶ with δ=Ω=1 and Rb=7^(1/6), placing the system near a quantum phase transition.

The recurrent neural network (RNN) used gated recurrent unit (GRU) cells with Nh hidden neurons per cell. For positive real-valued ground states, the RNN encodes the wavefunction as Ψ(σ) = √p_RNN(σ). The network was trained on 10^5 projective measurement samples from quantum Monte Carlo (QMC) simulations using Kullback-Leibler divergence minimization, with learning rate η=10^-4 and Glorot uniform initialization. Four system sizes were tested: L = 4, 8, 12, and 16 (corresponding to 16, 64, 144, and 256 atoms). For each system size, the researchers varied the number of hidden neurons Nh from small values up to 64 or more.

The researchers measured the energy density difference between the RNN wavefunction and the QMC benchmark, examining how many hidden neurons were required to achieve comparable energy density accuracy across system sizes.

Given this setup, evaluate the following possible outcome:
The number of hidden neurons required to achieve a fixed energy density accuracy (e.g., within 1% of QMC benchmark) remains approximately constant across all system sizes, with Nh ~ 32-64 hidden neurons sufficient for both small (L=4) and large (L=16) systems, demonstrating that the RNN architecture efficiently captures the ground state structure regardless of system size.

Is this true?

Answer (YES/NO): NO